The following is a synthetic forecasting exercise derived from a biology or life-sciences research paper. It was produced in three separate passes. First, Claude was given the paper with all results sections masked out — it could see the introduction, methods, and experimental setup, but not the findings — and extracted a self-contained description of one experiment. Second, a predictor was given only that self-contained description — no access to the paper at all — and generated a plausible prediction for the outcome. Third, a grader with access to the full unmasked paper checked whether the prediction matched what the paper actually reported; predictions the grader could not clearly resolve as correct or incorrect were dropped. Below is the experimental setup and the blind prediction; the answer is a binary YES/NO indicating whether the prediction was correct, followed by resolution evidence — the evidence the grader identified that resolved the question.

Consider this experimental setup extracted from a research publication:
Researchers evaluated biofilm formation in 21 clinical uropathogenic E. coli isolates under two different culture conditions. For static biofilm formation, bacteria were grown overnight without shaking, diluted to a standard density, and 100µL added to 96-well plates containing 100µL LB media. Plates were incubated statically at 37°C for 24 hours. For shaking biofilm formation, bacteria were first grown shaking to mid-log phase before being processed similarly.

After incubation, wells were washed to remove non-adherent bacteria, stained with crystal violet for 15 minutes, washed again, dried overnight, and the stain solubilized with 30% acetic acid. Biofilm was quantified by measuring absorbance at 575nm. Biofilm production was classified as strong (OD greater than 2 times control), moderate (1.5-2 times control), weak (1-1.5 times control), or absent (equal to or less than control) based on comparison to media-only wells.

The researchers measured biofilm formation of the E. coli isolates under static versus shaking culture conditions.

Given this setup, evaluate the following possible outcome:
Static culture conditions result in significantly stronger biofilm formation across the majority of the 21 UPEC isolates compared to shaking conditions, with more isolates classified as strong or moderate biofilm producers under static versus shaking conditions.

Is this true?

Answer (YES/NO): NO